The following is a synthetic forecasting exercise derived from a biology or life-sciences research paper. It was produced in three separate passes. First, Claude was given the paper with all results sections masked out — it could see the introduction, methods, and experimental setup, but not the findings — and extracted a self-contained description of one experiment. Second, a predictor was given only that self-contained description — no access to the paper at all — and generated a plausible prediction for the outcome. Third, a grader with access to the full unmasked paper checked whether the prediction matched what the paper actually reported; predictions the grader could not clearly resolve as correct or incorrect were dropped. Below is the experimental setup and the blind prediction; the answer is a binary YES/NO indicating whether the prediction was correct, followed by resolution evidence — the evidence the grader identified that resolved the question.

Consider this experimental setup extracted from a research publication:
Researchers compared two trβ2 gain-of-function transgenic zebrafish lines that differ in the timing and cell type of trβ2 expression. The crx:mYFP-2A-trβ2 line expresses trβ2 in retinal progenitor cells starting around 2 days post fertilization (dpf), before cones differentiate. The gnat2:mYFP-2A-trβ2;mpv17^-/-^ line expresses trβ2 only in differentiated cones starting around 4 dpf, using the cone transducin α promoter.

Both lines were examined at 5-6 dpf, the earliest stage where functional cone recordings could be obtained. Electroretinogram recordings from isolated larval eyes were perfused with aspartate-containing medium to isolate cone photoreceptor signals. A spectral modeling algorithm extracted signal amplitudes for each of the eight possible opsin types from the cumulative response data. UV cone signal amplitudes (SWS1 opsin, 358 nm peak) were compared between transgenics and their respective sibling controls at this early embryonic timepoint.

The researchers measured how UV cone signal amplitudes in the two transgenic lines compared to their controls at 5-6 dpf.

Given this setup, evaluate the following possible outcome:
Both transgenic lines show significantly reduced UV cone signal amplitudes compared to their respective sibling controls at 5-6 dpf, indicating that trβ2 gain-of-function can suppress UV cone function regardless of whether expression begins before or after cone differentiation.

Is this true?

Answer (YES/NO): NO